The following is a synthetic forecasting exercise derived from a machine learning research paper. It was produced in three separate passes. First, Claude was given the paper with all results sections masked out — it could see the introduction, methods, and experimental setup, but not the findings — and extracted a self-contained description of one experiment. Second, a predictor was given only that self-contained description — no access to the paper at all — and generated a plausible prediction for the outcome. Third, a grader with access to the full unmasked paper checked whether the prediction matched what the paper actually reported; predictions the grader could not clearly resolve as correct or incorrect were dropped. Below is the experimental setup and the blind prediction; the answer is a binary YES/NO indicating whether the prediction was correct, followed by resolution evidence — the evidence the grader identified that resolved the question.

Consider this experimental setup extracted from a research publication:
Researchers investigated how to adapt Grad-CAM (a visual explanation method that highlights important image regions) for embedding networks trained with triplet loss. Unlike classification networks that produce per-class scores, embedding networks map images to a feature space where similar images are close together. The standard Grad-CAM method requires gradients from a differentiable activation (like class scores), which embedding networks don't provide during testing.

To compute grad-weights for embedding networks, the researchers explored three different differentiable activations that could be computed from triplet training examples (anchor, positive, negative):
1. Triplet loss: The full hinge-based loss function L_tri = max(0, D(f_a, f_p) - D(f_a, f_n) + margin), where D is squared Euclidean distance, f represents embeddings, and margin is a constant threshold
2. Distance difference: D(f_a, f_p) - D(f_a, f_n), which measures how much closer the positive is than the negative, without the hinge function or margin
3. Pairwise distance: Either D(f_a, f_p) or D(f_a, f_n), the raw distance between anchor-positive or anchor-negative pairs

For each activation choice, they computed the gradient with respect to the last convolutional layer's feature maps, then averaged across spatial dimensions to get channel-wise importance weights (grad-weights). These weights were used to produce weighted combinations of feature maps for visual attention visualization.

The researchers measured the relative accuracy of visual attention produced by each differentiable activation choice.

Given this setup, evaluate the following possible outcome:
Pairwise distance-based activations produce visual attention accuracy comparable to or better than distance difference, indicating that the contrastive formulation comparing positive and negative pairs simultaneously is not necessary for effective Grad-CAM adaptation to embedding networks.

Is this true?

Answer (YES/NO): NO